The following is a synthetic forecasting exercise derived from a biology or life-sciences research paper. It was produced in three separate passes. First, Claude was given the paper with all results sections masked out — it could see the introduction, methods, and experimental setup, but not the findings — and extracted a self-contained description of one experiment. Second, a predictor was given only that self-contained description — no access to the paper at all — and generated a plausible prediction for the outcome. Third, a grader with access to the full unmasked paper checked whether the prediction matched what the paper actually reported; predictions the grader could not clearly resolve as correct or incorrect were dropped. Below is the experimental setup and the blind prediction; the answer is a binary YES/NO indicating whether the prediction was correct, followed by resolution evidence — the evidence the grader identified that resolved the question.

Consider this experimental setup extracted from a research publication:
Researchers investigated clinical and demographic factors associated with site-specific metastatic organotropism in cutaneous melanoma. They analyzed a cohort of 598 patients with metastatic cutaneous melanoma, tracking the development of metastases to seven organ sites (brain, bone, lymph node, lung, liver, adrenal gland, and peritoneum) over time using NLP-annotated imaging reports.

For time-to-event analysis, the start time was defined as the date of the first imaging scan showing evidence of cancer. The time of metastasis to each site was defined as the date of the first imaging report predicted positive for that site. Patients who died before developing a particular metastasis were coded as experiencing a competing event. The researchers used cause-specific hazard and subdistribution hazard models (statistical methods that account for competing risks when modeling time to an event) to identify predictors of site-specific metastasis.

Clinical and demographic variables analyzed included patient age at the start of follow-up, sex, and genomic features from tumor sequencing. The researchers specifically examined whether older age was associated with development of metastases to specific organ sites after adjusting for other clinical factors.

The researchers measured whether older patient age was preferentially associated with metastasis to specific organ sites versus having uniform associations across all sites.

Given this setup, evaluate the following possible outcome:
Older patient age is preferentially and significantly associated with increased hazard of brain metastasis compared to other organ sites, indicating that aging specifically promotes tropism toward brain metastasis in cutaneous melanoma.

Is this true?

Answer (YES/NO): NO